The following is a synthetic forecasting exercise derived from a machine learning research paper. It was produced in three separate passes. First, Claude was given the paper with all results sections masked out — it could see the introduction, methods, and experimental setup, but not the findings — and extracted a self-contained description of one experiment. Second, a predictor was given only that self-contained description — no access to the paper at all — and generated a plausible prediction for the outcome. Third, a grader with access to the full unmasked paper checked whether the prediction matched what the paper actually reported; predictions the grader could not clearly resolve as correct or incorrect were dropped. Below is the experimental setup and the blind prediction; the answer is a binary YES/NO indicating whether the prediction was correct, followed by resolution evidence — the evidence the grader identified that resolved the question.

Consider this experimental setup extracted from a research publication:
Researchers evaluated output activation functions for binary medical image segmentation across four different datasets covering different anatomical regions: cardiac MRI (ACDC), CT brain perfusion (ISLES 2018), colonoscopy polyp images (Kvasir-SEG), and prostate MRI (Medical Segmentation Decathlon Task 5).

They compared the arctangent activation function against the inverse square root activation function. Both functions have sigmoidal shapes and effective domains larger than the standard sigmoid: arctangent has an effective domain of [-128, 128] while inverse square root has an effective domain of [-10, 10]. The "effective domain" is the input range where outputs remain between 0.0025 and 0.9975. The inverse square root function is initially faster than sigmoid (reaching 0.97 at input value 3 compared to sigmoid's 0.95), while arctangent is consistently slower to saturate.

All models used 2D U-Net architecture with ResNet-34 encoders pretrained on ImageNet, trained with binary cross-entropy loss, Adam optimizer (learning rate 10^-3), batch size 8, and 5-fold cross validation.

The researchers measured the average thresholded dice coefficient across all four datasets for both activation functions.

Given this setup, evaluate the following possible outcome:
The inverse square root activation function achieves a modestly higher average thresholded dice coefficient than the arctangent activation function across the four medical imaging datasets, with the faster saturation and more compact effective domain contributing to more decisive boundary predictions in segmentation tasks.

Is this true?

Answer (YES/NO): NO